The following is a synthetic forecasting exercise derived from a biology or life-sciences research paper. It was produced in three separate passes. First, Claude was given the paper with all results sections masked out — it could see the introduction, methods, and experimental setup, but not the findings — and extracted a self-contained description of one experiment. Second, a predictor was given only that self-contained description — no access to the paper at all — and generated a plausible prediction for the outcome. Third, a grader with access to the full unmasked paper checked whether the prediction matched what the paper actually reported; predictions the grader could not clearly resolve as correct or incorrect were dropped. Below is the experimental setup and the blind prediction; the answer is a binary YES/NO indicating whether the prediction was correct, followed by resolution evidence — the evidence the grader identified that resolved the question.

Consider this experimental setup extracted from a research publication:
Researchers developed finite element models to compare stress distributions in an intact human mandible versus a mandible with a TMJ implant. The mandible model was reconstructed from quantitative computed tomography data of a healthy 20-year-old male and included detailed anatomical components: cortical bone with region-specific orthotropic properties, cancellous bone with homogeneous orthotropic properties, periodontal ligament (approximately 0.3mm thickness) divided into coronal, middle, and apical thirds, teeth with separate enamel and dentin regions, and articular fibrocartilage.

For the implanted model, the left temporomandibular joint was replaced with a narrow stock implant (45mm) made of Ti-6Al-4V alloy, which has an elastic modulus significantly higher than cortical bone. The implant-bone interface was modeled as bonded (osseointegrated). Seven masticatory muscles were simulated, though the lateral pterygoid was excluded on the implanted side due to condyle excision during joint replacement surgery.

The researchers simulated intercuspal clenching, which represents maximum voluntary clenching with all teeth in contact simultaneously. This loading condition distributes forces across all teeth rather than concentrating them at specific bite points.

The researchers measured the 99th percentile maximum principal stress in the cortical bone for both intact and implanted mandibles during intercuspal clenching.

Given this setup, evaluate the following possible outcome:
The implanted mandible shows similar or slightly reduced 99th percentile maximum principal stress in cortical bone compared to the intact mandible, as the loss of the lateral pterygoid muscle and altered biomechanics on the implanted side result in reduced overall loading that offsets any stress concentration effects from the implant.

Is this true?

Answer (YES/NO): NO